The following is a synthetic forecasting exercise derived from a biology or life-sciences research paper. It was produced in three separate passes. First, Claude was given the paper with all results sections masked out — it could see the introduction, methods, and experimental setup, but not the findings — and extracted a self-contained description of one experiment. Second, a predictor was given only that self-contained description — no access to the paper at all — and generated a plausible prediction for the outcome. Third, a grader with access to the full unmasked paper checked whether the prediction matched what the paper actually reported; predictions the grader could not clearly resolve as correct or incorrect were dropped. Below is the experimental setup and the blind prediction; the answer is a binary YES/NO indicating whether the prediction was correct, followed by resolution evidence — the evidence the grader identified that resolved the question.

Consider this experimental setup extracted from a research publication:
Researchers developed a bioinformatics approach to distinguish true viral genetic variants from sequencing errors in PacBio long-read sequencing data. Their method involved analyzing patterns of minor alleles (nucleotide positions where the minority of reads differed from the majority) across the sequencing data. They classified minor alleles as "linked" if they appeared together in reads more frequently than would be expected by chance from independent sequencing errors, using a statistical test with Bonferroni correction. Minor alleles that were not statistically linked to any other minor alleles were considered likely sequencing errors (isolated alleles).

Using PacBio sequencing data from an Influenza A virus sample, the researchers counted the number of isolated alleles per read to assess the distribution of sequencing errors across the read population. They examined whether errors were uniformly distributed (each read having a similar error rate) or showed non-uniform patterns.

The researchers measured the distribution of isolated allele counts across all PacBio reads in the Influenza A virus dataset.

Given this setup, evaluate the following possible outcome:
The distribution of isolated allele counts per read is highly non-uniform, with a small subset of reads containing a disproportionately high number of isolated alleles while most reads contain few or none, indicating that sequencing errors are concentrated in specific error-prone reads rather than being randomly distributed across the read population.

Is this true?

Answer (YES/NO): YES